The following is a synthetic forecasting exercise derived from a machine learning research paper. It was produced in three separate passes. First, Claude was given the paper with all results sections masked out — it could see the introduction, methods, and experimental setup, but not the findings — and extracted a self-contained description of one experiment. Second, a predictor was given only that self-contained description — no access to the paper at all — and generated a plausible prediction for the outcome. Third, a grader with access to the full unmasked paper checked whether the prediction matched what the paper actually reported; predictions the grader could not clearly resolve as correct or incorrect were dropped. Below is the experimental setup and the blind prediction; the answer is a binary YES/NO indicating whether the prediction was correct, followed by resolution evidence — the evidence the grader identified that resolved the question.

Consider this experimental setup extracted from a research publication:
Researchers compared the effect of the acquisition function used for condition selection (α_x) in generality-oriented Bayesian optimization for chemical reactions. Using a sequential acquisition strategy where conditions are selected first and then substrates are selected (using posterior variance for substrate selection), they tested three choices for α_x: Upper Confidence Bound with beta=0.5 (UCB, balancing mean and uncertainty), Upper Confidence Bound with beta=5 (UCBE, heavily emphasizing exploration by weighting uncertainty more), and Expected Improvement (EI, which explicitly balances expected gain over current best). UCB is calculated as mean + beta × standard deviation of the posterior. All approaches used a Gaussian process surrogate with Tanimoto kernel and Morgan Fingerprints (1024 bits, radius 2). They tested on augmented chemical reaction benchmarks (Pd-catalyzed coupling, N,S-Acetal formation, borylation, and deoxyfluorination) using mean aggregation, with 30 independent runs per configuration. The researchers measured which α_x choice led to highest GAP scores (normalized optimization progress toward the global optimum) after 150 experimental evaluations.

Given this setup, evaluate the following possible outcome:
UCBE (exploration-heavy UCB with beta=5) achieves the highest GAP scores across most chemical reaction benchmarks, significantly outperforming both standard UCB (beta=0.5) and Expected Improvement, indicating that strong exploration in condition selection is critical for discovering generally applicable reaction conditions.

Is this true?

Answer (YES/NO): NO